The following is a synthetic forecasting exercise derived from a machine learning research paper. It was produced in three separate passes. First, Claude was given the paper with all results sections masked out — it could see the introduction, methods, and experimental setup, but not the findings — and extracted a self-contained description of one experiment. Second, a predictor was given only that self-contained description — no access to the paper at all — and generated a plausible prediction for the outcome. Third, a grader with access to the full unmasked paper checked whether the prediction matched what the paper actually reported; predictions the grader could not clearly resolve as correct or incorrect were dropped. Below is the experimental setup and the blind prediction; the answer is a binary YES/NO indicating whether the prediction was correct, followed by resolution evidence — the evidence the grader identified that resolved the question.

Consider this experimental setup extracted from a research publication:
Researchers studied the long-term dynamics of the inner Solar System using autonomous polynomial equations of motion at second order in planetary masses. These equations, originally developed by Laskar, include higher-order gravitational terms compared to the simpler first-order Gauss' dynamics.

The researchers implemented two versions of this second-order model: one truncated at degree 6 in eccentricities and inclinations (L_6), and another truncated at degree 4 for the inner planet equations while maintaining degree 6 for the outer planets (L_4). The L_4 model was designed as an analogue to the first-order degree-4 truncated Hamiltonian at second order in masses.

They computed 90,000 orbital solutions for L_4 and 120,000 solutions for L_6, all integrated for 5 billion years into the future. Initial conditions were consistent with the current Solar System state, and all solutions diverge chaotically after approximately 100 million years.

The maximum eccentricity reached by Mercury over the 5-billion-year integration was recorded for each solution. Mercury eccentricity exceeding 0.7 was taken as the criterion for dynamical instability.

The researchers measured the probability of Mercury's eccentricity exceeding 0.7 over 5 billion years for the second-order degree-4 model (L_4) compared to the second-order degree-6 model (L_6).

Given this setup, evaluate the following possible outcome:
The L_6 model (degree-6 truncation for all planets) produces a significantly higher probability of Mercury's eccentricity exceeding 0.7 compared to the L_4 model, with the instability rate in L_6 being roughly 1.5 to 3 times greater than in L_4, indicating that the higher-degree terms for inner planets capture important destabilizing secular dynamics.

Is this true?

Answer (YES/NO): NO